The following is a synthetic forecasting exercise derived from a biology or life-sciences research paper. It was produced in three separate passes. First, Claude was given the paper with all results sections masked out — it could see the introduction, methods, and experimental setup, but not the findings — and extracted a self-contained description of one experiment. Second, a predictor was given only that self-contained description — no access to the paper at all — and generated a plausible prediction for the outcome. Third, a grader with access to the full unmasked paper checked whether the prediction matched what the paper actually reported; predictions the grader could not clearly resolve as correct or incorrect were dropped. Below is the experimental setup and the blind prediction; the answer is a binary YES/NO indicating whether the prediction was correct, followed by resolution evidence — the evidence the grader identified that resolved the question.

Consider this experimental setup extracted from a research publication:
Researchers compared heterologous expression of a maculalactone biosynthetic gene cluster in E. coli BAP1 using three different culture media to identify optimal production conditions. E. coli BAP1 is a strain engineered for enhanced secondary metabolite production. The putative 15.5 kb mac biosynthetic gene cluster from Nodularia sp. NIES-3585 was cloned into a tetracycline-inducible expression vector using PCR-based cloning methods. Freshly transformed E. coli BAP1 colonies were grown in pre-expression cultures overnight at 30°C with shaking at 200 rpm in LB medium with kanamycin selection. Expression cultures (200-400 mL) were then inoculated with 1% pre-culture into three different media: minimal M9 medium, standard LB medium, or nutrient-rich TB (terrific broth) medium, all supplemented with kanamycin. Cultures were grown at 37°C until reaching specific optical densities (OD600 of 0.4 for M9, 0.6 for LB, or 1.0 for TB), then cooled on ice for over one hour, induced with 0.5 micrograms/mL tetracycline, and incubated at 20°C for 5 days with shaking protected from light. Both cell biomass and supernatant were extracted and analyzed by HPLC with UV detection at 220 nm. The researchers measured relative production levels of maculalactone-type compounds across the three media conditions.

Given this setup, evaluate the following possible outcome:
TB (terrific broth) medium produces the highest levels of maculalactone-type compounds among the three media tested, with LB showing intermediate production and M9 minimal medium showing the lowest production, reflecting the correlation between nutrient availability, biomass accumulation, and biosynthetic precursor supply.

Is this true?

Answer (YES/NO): YES